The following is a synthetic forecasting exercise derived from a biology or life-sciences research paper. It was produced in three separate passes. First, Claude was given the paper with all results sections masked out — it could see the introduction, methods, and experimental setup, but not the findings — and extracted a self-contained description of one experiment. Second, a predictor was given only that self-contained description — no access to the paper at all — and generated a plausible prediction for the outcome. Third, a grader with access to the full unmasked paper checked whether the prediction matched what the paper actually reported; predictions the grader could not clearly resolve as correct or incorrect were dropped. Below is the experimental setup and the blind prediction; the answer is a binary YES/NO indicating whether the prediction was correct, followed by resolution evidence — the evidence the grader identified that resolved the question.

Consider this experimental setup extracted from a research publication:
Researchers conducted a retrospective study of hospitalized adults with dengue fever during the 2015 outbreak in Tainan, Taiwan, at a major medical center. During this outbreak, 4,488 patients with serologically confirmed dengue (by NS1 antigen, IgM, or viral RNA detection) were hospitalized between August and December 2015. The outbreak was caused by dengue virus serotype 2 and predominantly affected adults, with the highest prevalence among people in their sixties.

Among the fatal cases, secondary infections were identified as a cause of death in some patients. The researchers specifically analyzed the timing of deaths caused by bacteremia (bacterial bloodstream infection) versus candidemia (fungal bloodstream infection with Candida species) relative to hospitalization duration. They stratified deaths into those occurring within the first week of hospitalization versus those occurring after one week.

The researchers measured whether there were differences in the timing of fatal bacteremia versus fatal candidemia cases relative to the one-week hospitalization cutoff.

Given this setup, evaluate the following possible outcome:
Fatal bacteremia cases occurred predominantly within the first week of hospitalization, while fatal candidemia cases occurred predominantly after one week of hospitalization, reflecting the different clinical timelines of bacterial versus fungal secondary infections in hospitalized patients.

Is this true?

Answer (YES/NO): NO